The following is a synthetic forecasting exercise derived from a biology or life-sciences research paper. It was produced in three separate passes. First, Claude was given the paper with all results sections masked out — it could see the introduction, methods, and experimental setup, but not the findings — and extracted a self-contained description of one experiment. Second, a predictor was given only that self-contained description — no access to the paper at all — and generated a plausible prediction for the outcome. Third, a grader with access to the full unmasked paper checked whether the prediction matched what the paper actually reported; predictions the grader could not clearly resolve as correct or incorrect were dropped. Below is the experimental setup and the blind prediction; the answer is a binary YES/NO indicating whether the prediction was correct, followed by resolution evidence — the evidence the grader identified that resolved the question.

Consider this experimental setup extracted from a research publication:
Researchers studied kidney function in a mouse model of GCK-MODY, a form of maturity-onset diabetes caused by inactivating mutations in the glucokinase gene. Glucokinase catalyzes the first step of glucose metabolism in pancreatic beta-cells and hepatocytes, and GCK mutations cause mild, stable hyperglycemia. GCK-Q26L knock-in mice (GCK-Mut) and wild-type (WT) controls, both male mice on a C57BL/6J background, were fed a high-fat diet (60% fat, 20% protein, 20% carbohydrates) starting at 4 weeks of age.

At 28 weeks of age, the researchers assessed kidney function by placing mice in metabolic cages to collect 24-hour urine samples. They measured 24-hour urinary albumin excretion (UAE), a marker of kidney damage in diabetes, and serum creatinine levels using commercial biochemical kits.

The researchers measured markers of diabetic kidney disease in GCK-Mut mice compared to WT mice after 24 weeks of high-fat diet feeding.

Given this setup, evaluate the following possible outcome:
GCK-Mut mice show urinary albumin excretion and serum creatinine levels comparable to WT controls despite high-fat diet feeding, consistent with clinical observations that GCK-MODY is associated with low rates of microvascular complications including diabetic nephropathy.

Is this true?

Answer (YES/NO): NO